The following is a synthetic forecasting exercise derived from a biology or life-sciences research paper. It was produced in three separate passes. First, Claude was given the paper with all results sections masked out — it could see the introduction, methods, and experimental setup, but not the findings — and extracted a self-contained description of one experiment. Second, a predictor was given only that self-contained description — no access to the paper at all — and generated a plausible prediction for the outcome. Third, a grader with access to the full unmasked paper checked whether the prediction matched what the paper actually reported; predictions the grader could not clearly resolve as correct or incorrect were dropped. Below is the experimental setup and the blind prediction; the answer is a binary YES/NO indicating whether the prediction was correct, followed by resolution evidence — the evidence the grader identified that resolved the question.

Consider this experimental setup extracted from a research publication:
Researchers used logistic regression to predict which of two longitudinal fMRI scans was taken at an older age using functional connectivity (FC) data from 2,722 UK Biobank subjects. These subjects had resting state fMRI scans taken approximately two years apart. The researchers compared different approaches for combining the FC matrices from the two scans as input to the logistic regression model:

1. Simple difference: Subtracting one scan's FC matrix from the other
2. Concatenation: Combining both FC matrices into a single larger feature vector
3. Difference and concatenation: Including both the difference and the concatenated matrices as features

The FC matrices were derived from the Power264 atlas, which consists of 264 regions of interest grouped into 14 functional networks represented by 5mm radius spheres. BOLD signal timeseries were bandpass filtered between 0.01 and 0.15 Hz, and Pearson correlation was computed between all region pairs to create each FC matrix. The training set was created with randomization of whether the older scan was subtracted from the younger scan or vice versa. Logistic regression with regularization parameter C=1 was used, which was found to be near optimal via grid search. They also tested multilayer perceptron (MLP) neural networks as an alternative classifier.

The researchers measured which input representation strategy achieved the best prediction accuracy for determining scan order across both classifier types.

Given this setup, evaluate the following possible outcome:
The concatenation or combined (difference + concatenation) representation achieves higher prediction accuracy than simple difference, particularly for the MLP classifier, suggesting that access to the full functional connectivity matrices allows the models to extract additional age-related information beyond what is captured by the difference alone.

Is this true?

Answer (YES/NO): NO